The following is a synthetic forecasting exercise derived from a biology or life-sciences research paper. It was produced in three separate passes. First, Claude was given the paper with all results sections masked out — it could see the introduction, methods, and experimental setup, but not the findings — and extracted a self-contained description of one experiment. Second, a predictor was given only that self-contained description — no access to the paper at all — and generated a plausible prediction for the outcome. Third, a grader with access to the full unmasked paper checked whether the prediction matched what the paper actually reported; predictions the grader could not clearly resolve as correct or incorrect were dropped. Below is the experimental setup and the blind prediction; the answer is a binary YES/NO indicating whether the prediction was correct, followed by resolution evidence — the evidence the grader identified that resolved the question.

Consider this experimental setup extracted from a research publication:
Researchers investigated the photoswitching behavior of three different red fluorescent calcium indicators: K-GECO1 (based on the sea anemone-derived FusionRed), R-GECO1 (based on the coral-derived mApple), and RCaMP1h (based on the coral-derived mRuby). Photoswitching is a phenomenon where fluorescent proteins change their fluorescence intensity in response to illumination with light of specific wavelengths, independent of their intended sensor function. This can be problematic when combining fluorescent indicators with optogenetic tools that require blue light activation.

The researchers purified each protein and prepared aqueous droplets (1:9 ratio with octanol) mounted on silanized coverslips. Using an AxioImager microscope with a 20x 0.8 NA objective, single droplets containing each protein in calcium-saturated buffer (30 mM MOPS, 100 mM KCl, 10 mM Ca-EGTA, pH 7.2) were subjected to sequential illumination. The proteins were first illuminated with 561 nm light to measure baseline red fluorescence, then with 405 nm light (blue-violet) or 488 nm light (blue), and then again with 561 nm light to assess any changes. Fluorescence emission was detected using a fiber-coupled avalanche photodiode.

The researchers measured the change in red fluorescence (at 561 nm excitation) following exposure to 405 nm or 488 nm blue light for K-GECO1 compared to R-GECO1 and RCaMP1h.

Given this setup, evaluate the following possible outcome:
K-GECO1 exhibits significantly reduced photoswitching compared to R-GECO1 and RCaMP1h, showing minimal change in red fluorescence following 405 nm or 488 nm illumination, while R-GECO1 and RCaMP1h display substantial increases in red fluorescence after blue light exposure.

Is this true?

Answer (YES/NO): NO